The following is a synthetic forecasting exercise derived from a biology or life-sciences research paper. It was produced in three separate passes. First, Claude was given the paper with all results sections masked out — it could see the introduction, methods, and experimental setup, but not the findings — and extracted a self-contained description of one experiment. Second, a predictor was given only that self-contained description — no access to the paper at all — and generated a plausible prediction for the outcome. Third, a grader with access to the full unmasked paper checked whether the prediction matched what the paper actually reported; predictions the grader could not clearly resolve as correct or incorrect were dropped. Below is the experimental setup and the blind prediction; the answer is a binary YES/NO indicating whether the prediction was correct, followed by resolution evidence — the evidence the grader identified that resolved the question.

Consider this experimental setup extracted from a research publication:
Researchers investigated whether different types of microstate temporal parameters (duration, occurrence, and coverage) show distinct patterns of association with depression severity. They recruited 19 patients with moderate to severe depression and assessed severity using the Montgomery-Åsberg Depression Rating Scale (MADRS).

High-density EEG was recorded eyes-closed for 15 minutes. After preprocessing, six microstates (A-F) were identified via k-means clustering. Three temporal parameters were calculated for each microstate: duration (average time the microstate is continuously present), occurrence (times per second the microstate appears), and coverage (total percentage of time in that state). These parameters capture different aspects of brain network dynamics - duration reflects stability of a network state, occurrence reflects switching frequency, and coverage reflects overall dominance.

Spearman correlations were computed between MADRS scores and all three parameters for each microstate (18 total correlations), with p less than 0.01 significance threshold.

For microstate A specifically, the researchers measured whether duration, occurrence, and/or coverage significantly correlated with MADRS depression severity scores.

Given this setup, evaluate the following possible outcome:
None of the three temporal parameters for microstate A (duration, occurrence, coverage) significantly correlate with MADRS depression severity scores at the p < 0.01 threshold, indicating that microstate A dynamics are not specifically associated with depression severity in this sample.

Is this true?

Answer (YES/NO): NO